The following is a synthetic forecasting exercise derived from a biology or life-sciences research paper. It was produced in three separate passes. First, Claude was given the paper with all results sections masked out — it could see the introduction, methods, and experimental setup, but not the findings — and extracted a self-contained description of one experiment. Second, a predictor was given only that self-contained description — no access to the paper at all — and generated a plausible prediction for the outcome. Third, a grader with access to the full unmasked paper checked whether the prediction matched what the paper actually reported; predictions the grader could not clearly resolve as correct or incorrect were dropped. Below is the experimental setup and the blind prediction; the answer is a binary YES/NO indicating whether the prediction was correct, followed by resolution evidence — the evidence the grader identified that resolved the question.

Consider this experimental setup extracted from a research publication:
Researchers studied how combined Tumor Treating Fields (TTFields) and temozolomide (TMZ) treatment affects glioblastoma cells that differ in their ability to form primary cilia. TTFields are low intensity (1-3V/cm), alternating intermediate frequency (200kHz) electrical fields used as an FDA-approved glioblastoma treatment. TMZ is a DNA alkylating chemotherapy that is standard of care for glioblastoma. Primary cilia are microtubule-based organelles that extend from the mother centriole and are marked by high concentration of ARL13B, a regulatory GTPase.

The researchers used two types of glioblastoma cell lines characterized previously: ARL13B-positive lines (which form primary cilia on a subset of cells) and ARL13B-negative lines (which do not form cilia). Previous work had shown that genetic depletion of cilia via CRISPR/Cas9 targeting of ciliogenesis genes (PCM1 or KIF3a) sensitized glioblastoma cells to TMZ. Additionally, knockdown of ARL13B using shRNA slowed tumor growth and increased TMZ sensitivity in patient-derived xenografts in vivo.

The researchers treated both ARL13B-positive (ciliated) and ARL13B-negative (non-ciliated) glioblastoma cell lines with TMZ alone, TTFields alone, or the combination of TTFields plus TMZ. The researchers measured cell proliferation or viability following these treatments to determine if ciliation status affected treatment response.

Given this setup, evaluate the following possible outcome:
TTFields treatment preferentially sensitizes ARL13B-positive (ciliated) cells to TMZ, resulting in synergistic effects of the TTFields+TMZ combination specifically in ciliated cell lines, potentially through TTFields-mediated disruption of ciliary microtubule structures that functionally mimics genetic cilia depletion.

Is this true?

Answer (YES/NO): NO